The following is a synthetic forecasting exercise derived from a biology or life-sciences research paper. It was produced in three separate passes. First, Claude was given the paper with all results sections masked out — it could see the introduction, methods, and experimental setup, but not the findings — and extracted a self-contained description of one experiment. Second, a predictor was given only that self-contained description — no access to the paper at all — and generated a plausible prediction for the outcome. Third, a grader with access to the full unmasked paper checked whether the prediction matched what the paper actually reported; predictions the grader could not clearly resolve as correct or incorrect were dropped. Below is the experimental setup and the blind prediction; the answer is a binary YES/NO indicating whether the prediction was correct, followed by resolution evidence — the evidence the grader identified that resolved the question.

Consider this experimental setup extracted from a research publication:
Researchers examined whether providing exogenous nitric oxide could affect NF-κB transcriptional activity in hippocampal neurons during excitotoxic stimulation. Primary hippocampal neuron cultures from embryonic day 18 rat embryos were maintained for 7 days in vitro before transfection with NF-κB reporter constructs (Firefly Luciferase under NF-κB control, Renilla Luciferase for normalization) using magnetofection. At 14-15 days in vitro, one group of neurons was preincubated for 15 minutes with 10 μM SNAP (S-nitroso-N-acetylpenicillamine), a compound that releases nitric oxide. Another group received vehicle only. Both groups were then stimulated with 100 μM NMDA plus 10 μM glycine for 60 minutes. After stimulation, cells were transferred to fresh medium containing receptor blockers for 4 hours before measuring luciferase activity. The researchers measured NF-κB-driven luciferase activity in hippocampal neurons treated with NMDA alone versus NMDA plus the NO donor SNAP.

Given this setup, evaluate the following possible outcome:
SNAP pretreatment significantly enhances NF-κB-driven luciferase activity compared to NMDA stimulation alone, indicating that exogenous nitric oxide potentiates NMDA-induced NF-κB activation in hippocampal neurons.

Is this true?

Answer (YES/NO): NO